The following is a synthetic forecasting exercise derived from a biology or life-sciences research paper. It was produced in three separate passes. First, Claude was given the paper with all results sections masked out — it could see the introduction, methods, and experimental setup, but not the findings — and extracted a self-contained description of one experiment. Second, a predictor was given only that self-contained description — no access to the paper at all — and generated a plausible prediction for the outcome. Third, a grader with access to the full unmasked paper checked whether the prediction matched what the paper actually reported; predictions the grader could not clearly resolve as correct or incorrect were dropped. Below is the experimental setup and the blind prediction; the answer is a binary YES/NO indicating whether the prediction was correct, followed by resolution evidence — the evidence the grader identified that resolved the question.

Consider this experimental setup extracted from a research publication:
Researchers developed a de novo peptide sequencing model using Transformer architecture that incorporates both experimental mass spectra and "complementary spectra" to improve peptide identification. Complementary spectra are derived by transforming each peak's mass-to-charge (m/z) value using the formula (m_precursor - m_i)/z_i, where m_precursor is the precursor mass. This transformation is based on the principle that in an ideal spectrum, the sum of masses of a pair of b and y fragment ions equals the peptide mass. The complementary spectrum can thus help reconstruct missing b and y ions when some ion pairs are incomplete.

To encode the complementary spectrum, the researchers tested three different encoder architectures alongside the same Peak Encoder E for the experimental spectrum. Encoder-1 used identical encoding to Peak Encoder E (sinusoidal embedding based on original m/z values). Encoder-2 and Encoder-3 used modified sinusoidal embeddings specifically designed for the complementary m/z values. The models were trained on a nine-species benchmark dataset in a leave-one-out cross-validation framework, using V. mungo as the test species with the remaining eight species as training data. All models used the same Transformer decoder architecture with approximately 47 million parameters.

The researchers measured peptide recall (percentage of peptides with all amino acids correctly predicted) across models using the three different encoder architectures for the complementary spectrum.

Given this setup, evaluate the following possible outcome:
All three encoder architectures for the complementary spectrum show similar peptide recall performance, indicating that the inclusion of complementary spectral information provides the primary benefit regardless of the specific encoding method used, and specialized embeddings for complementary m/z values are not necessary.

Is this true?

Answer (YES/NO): NO